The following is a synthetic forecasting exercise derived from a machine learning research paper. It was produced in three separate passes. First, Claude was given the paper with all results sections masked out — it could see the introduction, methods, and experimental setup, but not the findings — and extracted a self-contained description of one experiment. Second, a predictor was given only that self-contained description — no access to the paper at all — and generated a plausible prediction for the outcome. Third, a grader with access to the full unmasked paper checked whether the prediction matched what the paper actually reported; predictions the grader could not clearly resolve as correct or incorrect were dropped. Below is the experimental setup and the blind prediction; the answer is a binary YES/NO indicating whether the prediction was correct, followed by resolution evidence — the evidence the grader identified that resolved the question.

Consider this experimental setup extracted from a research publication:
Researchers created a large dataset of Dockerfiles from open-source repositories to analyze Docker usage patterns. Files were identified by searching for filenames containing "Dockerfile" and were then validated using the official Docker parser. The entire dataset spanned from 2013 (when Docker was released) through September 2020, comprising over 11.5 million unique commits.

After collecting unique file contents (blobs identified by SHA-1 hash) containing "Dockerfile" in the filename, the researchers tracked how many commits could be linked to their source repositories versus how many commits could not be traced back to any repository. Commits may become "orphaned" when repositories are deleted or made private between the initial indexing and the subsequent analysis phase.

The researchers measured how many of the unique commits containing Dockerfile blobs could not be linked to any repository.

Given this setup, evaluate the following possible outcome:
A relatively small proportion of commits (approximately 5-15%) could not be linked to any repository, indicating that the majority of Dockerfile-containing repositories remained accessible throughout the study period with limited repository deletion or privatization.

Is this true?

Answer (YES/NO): NO